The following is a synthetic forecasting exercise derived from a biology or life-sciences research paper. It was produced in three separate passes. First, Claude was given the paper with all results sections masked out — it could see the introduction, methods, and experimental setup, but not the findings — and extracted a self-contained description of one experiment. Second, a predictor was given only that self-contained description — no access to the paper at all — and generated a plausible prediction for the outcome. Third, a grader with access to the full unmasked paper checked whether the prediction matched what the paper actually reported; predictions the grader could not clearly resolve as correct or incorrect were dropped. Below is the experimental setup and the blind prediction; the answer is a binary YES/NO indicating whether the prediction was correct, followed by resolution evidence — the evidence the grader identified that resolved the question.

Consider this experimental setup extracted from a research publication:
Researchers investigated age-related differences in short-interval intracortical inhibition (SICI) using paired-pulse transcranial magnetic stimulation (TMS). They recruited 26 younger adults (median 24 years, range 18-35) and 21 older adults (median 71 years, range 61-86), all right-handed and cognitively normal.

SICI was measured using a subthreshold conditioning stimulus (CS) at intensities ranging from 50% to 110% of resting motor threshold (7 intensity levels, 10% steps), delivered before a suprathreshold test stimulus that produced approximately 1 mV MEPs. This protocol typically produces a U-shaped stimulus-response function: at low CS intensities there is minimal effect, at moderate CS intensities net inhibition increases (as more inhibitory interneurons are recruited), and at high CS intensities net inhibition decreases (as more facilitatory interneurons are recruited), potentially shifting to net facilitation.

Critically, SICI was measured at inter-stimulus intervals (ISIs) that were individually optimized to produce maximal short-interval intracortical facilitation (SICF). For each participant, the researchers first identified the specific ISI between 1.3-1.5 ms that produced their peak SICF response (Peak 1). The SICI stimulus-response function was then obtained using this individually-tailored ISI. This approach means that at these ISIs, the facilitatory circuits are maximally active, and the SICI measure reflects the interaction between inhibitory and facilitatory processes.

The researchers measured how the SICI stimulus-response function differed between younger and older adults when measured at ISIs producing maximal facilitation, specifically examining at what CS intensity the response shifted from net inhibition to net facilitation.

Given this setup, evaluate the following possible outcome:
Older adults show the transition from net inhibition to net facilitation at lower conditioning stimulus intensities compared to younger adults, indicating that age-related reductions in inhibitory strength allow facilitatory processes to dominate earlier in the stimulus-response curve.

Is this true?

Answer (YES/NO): YES